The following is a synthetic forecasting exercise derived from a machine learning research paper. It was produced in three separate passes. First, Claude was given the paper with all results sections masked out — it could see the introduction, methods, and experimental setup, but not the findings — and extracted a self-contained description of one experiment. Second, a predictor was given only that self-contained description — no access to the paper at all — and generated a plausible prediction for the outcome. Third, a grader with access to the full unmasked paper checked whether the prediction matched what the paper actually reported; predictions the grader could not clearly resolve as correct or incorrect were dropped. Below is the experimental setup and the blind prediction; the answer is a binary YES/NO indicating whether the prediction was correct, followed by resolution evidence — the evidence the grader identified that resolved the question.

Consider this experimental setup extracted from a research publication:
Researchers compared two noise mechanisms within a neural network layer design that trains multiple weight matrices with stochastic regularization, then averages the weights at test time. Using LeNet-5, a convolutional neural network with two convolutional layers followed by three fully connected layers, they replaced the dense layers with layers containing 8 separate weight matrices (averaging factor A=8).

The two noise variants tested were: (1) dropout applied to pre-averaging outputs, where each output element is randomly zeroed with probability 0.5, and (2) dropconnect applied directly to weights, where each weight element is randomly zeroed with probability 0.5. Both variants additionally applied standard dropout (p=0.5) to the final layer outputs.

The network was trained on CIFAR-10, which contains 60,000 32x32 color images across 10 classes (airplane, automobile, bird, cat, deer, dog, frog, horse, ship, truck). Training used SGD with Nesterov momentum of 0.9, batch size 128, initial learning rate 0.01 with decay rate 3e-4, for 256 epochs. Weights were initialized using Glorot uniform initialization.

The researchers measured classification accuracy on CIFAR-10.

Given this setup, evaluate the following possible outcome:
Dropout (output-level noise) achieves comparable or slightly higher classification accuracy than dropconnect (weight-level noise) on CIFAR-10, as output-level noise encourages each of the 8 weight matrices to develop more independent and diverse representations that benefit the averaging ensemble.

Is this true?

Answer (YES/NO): YES